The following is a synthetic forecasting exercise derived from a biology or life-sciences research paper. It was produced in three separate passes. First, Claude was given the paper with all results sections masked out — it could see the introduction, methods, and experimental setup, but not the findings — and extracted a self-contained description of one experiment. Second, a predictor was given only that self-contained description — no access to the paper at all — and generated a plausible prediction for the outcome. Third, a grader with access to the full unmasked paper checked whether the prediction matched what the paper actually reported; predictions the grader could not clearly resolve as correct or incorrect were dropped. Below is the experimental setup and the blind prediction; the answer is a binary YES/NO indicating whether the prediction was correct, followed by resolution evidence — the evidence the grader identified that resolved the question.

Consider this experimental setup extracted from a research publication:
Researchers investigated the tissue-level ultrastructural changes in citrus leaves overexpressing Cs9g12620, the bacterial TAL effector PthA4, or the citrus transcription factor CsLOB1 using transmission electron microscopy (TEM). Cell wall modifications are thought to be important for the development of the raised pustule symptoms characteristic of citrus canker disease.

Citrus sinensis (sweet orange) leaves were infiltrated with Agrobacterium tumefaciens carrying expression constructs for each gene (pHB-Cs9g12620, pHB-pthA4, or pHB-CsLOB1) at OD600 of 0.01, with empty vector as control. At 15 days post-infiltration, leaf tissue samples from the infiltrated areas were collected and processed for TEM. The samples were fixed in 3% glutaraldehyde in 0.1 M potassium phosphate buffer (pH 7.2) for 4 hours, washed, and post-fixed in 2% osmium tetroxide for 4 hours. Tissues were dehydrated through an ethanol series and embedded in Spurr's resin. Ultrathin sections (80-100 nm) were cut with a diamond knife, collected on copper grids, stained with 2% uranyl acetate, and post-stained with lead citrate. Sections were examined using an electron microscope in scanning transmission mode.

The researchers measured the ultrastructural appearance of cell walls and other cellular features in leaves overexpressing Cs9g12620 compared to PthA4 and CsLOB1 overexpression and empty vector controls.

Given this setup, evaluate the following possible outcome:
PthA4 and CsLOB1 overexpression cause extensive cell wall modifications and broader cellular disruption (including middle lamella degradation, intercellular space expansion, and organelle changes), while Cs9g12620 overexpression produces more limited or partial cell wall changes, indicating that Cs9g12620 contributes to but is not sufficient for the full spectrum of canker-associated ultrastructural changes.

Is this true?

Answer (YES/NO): NO